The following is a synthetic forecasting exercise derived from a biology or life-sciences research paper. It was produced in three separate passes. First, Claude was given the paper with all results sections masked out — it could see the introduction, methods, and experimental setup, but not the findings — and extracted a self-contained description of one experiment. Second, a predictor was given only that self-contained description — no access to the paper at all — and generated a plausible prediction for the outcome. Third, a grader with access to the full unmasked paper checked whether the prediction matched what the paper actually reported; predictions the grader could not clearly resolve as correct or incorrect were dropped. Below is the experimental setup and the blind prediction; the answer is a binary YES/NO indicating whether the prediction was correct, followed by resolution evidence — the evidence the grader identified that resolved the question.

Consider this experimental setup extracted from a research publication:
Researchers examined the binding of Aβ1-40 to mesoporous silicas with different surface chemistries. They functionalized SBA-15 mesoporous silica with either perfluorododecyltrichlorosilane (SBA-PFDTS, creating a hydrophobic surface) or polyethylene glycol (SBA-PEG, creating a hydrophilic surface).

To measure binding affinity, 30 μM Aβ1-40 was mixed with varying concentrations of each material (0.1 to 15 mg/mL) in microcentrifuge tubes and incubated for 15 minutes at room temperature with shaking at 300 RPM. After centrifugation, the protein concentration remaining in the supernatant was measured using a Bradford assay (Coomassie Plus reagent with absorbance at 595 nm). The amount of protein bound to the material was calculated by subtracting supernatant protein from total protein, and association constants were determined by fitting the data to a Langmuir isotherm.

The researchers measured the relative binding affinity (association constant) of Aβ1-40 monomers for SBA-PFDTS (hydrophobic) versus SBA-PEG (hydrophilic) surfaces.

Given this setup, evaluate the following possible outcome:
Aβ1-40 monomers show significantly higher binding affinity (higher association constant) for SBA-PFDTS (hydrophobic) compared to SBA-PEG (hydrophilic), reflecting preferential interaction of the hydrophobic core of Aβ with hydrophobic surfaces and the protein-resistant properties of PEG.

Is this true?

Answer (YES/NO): YES